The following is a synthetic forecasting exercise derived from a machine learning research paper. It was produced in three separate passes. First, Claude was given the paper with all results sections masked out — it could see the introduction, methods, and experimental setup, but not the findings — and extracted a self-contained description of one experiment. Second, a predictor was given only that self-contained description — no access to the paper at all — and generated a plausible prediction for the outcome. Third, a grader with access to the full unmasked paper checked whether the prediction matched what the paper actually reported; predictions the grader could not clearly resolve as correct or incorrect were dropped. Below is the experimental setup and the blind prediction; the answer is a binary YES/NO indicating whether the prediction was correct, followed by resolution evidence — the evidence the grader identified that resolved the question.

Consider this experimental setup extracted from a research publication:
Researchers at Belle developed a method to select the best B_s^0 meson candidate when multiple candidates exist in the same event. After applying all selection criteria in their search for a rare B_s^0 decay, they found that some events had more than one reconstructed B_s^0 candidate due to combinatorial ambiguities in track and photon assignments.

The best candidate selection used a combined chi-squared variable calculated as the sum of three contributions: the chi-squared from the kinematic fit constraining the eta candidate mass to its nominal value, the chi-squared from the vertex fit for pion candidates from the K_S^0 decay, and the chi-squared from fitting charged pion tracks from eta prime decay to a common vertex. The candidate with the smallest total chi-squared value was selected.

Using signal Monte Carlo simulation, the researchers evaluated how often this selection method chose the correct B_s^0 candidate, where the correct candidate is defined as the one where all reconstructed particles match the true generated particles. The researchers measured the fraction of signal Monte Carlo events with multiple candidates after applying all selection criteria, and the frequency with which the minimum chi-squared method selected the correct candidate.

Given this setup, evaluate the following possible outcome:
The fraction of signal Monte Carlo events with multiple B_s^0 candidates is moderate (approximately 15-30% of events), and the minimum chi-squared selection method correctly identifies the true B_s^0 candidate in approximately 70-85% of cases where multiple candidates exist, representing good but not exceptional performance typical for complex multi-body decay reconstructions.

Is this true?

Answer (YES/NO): NO